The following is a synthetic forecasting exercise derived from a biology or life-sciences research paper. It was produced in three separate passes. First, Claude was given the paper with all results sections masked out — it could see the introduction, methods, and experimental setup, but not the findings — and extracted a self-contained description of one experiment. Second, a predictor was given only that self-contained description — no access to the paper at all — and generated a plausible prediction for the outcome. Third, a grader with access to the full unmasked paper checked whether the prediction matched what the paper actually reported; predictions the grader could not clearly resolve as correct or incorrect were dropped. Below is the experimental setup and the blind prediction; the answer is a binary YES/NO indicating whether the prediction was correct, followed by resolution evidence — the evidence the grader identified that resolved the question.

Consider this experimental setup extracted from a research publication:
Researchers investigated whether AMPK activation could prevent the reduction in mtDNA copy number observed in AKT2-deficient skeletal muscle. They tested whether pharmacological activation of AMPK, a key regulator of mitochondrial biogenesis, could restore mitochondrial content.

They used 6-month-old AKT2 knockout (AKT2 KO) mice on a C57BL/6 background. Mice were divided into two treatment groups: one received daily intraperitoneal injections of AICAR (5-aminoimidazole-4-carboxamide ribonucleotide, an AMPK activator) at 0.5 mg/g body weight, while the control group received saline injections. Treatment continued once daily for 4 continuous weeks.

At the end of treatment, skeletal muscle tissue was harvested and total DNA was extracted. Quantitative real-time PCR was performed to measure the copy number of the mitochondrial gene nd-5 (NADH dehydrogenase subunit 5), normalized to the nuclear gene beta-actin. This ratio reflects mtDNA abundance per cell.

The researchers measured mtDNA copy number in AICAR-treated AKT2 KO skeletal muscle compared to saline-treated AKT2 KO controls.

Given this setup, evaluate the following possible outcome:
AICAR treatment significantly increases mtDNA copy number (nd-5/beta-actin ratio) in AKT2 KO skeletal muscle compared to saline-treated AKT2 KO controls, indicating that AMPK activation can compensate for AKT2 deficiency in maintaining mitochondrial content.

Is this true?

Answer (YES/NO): YES